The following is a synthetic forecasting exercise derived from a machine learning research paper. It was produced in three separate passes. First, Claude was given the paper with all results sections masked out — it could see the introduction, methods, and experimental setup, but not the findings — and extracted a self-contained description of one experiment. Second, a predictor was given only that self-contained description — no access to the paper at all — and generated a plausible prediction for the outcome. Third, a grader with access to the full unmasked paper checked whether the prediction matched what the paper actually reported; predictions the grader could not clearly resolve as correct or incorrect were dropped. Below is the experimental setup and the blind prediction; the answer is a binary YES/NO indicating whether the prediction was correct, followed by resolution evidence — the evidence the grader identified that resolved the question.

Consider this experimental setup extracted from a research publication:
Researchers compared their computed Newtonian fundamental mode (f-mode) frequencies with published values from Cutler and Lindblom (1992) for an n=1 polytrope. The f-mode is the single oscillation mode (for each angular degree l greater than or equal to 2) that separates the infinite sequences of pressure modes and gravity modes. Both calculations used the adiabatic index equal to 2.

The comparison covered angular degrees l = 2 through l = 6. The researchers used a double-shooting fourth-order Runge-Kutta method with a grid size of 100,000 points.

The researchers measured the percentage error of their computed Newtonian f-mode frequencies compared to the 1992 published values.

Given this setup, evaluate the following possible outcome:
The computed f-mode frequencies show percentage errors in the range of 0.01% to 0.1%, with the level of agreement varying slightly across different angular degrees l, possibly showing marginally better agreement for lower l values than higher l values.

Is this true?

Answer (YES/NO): NO